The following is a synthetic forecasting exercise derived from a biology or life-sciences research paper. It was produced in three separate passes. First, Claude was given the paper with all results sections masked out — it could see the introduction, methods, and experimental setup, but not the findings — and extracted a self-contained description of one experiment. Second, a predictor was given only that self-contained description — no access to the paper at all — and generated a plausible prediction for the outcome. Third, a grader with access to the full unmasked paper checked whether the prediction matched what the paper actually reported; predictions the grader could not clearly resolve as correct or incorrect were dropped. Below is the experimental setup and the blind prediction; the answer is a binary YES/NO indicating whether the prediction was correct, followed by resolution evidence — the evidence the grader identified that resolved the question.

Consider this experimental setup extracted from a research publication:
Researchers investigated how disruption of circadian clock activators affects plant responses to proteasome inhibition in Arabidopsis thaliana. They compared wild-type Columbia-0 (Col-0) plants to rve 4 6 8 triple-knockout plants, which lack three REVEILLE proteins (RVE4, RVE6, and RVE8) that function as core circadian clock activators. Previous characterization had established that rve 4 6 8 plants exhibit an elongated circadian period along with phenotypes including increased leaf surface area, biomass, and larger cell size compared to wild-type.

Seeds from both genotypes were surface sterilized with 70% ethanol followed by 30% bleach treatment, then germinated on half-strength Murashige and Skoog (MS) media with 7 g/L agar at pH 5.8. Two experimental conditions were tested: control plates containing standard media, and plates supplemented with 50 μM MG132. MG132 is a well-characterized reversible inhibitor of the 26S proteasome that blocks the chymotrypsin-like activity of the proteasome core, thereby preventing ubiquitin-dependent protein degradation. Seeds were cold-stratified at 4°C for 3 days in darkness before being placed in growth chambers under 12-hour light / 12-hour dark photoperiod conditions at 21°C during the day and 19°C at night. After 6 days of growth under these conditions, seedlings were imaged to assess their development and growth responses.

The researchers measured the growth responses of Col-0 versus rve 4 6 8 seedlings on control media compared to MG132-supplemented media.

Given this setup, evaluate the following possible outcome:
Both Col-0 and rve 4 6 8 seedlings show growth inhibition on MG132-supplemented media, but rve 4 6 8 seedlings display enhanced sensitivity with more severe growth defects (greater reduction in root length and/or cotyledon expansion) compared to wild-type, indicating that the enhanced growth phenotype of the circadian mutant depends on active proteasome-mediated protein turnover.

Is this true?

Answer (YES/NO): YES